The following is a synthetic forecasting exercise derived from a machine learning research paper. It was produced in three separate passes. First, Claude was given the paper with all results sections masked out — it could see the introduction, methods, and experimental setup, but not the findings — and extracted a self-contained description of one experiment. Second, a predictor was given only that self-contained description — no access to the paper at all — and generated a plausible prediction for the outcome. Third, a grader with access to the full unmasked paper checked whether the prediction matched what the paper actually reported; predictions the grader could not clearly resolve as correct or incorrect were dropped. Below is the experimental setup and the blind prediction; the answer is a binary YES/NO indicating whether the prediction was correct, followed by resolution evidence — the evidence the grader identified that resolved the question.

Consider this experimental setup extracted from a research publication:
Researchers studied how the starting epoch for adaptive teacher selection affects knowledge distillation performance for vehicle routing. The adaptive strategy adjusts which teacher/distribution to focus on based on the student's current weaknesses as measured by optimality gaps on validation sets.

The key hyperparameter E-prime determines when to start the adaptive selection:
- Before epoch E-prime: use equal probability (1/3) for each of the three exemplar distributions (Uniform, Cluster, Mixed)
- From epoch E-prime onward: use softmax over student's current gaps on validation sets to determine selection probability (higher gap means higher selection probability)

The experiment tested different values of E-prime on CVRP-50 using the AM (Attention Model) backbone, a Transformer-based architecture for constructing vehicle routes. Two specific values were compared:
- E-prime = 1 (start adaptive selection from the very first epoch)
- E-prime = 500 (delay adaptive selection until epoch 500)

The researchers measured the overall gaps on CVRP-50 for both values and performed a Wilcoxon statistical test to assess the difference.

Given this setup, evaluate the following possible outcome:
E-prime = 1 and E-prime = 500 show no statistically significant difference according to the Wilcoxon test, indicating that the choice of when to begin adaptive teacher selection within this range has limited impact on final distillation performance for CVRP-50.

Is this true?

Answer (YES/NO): YES